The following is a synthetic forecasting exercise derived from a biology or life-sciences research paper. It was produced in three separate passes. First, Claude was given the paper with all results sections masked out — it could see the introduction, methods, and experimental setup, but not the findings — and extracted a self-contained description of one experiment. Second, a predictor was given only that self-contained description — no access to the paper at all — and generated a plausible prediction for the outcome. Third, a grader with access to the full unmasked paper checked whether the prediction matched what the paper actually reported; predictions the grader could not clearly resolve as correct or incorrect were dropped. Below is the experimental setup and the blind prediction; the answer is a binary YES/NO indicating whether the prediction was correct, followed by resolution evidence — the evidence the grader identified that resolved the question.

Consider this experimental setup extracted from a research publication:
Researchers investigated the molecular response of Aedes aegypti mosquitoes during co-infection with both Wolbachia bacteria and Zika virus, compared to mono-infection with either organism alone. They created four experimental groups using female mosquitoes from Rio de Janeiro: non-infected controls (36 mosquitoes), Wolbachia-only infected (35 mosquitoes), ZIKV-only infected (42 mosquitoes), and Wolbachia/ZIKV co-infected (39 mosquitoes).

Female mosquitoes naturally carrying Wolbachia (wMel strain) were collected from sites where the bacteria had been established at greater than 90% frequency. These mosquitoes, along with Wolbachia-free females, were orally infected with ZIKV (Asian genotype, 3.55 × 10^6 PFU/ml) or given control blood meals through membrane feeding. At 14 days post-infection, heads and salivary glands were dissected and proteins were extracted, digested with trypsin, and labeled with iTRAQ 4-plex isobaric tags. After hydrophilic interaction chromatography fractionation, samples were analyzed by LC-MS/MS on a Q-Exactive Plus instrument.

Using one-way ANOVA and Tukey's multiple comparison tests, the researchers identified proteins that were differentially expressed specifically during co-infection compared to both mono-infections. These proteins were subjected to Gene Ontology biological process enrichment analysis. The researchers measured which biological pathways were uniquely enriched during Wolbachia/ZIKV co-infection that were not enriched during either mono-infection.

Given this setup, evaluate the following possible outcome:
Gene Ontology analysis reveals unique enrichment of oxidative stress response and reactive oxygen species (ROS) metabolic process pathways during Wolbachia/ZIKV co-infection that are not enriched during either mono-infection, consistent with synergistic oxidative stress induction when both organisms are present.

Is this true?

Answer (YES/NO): NO